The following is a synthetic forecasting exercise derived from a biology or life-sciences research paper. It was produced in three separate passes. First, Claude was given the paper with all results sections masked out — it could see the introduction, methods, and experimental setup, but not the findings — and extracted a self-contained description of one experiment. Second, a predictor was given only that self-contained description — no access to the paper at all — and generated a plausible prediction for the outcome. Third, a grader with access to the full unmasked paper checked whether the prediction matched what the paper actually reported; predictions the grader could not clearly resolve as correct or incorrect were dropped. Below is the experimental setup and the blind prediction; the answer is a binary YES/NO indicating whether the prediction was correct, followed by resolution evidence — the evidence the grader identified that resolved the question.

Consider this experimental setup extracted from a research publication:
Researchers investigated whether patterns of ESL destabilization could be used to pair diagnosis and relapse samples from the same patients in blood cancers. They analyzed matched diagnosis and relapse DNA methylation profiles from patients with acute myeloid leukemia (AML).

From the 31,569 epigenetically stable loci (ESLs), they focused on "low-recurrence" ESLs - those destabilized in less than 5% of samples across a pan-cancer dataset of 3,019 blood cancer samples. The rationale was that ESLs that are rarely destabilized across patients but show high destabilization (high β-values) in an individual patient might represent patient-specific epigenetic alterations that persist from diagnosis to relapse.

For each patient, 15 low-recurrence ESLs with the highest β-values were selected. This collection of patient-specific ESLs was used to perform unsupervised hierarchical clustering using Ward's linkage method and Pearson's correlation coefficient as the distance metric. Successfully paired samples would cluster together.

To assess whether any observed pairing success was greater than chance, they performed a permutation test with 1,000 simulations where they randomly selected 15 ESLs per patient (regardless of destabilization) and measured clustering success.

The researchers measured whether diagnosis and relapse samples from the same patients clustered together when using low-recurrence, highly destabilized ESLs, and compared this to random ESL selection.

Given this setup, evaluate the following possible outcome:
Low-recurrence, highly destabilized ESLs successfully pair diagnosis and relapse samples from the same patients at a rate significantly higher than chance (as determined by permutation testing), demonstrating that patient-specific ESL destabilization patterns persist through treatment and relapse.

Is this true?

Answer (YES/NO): YES